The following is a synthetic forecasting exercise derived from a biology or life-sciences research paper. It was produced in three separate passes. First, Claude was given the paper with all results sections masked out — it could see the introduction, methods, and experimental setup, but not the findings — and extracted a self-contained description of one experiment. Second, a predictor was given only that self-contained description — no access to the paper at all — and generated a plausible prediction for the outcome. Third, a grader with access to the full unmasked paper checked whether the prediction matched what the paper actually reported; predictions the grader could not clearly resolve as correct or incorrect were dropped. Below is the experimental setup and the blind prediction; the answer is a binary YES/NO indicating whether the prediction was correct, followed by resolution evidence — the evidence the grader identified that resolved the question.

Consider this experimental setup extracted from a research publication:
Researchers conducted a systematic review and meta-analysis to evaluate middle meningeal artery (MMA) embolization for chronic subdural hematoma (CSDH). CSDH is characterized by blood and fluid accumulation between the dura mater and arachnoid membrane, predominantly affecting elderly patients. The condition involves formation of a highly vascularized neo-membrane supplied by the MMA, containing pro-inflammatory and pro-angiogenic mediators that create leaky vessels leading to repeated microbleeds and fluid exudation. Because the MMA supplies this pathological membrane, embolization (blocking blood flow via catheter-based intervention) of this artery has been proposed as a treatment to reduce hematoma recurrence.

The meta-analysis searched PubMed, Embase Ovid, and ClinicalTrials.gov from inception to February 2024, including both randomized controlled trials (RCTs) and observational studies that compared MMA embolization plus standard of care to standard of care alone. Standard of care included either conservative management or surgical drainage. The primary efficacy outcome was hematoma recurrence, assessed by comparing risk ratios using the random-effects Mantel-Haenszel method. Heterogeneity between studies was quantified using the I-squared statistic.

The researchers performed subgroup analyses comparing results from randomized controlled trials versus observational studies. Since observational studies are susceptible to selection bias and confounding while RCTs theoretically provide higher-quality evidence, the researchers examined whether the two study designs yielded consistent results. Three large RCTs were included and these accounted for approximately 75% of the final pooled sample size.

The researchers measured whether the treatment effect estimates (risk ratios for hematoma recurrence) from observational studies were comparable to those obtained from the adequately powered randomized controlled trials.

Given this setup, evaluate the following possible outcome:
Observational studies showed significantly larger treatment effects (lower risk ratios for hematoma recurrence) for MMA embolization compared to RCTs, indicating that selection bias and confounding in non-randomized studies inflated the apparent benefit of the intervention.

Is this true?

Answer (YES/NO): YES